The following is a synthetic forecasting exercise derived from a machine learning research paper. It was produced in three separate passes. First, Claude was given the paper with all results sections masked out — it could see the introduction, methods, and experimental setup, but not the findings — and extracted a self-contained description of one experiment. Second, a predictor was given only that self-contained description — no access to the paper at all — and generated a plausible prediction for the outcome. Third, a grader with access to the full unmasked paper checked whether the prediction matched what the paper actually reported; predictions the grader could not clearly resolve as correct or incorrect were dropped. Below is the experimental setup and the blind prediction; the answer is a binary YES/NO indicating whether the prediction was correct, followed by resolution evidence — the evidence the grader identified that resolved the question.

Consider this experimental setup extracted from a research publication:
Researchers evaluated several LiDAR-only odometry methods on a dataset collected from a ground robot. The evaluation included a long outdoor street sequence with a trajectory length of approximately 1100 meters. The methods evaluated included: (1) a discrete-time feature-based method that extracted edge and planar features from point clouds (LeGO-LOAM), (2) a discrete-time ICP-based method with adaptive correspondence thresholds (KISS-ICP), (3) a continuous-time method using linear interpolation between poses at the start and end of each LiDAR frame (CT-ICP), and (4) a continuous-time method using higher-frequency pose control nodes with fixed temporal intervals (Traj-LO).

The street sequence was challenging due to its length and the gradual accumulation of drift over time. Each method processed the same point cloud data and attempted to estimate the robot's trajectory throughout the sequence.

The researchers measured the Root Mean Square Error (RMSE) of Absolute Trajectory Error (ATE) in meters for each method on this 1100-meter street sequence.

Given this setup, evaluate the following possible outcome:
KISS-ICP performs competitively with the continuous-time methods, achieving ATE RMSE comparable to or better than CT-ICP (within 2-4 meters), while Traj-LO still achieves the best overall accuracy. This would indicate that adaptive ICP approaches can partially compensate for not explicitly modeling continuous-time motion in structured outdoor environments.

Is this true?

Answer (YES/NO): NO